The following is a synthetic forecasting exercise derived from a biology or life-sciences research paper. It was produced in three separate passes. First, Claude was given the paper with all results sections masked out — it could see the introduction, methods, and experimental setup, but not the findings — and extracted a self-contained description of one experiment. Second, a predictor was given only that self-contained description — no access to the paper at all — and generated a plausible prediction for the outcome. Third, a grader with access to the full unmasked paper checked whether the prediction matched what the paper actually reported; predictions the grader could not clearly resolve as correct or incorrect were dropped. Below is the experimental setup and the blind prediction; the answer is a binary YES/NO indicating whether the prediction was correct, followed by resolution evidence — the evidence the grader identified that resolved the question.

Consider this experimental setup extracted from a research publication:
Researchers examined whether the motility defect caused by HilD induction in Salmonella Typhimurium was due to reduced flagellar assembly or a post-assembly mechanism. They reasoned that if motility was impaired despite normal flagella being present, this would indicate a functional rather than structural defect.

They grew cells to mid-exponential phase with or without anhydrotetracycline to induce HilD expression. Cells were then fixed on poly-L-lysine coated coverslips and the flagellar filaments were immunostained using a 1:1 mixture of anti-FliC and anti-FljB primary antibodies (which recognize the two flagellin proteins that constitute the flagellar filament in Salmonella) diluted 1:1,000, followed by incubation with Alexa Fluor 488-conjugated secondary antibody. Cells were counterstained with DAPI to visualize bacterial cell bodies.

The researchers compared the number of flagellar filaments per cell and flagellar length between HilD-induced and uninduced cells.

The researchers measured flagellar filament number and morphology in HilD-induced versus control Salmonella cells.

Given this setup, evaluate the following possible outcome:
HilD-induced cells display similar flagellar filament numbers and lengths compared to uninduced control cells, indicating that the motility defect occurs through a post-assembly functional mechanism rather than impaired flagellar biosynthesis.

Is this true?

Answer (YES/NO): NO